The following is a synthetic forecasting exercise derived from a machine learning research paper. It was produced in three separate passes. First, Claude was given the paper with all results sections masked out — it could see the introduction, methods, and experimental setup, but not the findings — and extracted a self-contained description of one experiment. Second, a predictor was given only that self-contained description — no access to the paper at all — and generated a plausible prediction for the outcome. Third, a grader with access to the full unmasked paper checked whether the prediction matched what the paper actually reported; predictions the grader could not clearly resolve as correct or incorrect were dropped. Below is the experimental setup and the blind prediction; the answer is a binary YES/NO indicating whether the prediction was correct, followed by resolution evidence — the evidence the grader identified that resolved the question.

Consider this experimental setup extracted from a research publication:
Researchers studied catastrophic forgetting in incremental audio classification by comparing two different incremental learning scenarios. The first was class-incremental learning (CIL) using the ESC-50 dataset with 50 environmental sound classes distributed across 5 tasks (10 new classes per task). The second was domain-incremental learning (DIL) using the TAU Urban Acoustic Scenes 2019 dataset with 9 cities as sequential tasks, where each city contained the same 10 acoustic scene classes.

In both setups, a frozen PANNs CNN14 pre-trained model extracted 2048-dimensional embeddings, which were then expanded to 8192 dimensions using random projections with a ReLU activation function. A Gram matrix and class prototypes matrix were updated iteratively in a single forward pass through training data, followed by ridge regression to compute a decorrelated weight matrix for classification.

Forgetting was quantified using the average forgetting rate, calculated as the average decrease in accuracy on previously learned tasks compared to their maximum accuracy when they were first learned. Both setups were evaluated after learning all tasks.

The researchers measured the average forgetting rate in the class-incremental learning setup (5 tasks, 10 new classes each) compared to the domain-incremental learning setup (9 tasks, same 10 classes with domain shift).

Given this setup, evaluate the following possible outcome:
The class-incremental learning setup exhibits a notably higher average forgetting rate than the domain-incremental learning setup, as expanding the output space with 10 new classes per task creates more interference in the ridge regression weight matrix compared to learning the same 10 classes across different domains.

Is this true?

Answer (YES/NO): NO